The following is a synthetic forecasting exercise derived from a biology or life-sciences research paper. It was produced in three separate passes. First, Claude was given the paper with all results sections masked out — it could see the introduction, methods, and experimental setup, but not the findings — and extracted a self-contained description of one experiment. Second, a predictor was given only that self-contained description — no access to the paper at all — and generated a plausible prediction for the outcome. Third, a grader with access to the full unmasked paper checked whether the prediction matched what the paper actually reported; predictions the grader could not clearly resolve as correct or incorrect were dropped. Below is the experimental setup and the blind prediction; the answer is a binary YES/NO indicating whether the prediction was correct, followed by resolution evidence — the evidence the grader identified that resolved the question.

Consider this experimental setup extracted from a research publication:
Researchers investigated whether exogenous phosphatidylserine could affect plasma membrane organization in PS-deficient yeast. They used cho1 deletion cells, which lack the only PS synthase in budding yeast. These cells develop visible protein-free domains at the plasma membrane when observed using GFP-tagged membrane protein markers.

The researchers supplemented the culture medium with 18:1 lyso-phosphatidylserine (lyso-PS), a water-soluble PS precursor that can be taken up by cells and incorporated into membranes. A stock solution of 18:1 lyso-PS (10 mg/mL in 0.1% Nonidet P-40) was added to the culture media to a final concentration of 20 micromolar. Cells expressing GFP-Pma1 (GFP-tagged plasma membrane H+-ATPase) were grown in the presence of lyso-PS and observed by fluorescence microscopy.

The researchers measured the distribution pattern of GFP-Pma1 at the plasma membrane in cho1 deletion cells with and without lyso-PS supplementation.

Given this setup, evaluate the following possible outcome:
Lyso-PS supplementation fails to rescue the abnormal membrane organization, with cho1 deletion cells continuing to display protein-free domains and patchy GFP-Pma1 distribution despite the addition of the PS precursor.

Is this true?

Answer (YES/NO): NO